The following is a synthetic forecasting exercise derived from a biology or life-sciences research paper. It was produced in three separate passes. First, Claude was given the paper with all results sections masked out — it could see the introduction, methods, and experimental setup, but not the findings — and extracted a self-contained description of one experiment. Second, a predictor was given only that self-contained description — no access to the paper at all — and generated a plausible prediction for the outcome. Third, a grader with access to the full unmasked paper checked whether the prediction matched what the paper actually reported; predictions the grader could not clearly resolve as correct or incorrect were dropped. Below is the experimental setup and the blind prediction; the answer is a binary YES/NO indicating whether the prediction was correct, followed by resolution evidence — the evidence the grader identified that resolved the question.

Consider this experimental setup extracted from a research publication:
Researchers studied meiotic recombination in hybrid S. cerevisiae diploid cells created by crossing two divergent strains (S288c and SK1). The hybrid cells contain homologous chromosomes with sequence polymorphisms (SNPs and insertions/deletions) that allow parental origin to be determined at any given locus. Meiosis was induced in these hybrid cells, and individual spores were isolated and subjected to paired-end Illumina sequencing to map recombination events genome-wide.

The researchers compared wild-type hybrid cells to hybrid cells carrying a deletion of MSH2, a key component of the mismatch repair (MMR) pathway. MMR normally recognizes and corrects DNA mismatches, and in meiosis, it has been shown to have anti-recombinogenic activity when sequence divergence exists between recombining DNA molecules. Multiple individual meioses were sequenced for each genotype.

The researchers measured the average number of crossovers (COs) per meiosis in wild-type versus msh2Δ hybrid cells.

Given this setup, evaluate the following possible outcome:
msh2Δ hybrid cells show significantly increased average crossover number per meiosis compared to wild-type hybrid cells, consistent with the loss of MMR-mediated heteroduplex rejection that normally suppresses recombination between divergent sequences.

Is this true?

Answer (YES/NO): YES